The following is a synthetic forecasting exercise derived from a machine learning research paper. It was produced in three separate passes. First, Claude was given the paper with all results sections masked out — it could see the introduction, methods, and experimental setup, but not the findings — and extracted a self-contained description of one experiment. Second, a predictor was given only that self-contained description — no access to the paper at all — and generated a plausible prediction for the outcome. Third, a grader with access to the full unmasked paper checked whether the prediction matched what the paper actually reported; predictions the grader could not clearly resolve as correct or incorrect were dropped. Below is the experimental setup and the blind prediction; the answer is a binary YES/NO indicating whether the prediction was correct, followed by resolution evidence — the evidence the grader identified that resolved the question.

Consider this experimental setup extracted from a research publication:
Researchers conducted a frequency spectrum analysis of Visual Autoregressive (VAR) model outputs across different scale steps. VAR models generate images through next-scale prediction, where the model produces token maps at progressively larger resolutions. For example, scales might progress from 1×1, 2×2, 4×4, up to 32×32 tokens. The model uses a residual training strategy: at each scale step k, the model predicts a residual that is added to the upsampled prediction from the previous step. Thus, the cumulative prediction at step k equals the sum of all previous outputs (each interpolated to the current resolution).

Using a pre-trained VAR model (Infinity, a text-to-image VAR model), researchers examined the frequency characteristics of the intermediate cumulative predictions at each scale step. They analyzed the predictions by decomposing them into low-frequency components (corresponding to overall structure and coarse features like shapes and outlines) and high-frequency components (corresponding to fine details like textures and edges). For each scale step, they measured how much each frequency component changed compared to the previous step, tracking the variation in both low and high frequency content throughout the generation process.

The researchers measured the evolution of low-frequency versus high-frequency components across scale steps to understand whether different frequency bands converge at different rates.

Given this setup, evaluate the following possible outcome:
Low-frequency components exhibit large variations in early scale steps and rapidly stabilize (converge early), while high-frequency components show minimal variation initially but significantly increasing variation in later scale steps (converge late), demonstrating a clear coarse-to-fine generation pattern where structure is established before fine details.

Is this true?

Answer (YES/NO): YES